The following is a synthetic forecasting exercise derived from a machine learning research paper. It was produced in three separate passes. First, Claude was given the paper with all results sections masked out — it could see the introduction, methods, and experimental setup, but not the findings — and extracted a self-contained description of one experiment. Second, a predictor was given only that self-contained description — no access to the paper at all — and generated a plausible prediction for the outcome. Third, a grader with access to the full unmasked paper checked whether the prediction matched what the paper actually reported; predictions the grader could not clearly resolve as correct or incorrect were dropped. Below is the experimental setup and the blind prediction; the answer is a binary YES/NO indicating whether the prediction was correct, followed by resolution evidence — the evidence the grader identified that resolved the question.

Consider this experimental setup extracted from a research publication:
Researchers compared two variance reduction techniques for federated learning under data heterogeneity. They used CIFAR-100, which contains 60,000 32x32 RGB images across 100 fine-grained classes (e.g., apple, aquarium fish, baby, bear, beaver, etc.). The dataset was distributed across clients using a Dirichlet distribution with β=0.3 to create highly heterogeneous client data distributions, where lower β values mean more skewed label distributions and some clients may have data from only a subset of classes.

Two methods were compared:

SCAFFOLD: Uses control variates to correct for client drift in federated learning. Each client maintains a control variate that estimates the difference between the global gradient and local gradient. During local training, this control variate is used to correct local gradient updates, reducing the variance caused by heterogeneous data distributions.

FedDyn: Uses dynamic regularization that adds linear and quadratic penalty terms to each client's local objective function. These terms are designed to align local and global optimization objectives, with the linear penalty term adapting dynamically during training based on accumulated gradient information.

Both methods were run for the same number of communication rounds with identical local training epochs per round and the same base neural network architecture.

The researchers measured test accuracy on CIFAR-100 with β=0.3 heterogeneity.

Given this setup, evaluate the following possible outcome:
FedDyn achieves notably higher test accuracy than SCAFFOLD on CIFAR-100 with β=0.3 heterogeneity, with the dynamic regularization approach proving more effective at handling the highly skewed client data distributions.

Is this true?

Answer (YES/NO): NO